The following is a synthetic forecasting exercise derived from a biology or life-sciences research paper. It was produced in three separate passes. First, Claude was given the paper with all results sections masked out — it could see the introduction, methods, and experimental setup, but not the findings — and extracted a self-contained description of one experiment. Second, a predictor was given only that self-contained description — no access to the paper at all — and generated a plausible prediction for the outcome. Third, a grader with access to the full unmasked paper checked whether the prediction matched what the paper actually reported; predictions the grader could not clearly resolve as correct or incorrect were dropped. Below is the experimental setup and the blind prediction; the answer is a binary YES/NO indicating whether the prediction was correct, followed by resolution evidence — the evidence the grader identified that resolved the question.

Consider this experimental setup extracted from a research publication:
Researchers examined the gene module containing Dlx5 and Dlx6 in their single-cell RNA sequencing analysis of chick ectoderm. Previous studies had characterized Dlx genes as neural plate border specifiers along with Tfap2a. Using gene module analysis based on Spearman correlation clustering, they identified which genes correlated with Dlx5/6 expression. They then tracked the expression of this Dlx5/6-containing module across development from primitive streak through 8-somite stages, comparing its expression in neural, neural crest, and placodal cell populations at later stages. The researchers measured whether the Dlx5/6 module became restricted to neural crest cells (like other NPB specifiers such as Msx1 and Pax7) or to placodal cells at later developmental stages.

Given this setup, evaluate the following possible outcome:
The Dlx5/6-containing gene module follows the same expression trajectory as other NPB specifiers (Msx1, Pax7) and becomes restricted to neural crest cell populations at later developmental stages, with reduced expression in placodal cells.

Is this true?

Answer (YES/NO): NO